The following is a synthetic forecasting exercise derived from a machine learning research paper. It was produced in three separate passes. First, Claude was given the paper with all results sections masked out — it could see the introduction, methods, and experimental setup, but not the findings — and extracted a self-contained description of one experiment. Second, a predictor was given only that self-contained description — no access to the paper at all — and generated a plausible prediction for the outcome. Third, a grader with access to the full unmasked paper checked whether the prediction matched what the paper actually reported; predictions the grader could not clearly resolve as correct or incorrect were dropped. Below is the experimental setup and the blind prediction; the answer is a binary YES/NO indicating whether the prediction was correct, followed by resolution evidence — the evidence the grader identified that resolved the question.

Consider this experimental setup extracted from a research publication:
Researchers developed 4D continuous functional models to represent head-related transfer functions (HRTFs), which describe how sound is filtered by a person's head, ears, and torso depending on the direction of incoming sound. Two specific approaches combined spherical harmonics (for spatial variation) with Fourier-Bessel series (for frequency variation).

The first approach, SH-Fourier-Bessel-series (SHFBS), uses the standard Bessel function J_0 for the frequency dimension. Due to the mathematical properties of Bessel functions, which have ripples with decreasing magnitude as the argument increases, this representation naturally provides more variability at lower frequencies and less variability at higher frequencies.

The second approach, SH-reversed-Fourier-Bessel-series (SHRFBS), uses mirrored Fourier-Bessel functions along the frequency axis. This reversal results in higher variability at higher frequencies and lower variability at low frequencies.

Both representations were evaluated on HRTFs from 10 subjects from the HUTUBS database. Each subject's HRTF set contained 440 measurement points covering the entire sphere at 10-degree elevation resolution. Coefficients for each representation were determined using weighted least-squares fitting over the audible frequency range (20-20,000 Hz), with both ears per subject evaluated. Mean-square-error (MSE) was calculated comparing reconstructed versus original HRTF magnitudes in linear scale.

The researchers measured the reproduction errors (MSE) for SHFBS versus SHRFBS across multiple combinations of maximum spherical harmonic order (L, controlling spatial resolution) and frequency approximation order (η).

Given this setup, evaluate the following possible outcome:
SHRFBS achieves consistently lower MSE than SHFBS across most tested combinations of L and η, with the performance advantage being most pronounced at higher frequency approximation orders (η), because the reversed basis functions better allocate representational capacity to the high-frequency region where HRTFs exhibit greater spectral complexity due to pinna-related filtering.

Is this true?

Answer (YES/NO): NO